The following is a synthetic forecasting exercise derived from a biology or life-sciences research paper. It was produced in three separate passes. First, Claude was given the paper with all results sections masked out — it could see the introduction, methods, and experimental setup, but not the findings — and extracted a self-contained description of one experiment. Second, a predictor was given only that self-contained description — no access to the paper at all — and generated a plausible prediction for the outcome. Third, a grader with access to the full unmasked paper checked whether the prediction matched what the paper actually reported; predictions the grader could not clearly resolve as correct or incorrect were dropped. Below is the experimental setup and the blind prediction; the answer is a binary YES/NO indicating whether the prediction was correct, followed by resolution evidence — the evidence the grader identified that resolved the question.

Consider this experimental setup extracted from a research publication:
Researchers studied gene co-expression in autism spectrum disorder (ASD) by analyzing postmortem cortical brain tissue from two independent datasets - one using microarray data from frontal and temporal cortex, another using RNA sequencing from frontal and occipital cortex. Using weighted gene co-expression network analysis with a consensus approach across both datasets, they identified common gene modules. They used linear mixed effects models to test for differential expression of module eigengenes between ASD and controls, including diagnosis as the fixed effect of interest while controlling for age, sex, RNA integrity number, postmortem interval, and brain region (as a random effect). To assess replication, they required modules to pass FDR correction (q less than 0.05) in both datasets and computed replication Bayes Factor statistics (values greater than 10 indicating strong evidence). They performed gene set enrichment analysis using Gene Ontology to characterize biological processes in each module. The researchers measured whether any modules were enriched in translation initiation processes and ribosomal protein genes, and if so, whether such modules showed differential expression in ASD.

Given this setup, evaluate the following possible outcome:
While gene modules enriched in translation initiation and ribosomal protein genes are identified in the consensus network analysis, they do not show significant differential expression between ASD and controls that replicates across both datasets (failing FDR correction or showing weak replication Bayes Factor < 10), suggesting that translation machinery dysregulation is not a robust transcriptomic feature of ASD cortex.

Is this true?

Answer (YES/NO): NO